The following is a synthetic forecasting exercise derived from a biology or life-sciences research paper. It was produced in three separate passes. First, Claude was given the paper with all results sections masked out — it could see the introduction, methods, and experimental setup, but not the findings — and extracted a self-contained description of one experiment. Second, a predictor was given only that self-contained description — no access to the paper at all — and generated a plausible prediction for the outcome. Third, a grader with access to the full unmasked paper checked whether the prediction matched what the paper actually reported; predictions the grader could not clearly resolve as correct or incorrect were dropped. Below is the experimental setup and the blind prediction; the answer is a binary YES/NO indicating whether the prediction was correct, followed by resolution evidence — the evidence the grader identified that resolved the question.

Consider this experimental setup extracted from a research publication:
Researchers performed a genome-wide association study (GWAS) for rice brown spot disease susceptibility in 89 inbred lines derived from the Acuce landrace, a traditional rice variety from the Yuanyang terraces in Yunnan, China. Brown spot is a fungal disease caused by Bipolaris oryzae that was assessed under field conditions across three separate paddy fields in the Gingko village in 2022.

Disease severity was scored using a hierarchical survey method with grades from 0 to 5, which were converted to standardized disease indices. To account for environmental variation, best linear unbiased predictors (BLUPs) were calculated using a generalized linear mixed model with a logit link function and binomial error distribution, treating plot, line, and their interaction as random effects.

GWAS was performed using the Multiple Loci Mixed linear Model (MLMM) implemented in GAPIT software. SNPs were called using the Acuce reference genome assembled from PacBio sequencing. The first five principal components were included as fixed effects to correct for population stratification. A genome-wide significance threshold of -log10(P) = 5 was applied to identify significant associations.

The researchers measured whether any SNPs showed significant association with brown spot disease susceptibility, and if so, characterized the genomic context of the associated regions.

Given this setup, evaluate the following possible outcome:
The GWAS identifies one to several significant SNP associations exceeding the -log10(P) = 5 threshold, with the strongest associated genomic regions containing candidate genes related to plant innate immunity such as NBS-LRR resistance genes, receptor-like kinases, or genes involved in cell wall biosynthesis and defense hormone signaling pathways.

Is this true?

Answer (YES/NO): YES